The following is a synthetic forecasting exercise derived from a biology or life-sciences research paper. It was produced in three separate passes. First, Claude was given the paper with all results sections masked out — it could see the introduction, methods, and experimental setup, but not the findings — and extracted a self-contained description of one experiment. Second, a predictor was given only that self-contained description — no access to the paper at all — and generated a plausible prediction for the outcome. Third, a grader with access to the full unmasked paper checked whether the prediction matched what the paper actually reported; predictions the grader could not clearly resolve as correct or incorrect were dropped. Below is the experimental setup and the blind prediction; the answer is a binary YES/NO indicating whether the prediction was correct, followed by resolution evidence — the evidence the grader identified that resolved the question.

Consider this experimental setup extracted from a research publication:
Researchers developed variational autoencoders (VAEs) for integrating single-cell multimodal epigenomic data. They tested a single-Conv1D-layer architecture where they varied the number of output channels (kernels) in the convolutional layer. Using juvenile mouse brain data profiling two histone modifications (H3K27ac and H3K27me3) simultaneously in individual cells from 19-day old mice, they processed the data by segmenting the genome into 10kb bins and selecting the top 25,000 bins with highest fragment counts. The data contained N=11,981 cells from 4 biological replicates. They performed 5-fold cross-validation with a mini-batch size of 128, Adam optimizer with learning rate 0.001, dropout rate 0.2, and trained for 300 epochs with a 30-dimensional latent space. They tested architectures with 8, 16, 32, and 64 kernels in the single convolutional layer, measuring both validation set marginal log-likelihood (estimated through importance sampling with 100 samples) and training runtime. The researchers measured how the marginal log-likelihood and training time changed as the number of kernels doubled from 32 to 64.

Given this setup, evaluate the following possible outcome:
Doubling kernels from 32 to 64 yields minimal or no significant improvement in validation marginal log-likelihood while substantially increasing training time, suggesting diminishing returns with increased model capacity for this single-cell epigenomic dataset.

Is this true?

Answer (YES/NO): YES